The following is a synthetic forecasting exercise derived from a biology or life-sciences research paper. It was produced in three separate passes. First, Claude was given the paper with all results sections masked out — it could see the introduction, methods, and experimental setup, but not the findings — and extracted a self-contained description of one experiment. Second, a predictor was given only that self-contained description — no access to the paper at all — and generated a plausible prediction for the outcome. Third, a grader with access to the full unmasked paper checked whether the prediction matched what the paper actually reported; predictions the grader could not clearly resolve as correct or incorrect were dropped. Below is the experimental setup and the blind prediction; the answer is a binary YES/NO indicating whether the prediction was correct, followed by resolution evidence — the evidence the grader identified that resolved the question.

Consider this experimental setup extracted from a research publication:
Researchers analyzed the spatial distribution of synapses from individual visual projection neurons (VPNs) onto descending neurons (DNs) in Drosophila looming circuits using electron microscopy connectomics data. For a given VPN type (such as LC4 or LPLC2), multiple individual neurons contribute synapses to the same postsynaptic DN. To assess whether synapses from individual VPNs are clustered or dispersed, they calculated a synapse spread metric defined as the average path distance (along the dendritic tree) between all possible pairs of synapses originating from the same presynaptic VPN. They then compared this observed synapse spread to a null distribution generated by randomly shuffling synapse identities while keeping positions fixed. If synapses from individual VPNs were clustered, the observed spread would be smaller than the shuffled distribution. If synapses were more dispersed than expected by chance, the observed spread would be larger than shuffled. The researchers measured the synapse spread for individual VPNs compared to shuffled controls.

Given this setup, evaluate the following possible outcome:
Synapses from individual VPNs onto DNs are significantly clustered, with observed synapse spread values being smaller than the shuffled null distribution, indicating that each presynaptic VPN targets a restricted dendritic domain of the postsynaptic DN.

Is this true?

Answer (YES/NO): YES